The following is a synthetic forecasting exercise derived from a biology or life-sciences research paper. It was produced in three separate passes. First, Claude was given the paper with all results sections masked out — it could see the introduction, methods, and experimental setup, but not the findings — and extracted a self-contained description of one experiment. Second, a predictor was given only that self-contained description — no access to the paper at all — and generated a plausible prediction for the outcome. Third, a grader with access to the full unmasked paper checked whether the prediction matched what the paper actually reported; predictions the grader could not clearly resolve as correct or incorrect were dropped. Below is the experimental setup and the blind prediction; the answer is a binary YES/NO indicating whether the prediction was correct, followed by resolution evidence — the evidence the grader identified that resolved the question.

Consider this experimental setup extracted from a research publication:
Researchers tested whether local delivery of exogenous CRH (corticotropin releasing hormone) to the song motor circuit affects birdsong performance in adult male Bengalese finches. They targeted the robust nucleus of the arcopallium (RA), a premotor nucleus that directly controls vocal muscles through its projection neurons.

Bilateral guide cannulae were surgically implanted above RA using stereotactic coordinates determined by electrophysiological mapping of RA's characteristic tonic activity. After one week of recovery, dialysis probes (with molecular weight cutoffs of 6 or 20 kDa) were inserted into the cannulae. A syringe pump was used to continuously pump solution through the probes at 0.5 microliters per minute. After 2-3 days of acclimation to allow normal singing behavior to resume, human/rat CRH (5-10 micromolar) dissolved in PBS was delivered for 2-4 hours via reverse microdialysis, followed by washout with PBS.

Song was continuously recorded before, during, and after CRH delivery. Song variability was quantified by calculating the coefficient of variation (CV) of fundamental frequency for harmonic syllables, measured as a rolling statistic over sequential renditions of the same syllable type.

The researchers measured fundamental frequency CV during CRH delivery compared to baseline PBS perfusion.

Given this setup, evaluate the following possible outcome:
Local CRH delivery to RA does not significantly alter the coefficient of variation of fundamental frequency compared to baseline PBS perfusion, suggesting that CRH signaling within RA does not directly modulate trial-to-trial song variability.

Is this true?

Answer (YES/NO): NO